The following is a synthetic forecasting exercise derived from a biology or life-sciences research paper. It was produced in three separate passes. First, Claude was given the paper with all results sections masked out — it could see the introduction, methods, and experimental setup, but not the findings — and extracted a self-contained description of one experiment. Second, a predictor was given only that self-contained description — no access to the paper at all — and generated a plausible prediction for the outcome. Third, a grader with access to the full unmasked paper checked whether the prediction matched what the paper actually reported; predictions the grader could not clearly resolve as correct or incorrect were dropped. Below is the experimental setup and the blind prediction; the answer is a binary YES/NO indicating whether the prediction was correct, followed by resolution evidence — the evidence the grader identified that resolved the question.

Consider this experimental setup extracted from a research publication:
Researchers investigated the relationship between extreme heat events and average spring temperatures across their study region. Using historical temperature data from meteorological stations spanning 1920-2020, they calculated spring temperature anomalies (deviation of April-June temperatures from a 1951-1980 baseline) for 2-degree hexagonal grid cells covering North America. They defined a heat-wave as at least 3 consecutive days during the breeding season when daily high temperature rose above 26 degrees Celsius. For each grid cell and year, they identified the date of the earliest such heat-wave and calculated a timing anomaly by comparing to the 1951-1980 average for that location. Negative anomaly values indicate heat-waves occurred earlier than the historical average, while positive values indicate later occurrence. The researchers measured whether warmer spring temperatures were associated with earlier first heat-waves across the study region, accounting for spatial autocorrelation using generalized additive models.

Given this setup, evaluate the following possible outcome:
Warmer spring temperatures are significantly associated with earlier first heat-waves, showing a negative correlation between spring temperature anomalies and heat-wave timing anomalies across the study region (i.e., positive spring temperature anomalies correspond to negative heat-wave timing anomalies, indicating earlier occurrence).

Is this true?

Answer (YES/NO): NO